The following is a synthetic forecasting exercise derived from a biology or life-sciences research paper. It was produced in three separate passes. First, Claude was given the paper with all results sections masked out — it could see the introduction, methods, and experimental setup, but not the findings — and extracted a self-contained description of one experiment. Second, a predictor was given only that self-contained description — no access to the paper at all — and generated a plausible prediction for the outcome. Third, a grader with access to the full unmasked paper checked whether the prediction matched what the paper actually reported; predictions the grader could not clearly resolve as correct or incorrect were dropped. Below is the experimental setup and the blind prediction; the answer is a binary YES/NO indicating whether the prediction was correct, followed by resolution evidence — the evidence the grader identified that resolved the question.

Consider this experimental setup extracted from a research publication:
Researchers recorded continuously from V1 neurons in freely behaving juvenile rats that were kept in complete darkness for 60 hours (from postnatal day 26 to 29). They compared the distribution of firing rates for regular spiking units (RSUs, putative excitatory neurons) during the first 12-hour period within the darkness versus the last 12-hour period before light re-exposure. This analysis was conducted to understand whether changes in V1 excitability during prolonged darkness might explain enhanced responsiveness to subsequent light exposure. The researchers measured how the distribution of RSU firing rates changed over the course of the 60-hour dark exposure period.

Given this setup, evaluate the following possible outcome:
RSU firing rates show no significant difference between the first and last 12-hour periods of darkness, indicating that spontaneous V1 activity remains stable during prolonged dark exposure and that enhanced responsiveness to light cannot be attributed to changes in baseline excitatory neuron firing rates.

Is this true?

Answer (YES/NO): NO